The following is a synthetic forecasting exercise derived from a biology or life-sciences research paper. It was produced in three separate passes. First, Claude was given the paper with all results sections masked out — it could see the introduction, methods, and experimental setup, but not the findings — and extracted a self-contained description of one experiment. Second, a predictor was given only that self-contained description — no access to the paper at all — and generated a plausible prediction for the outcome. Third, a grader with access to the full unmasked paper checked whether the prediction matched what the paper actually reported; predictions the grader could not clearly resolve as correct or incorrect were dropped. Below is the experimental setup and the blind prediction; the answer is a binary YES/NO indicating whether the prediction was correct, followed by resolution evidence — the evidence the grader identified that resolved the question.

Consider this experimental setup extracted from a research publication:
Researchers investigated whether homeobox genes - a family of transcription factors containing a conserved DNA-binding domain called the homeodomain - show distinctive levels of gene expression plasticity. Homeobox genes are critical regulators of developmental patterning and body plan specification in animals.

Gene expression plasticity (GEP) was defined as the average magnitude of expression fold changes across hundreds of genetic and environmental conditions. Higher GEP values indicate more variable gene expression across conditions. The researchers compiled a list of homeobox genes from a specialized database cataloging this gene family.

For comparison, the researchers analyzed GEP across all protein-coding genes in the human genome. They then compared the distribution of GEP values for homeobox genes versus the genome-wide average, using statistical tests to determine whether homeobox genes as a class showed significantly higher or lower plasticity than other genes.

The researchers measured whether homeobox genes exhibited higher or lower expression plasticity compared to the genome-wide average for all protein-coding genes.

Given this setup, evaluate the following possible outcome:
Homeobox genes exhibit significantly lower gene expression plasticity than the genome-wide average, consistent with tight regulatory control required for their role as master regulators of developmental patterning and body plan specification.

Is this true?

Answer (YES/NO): YES